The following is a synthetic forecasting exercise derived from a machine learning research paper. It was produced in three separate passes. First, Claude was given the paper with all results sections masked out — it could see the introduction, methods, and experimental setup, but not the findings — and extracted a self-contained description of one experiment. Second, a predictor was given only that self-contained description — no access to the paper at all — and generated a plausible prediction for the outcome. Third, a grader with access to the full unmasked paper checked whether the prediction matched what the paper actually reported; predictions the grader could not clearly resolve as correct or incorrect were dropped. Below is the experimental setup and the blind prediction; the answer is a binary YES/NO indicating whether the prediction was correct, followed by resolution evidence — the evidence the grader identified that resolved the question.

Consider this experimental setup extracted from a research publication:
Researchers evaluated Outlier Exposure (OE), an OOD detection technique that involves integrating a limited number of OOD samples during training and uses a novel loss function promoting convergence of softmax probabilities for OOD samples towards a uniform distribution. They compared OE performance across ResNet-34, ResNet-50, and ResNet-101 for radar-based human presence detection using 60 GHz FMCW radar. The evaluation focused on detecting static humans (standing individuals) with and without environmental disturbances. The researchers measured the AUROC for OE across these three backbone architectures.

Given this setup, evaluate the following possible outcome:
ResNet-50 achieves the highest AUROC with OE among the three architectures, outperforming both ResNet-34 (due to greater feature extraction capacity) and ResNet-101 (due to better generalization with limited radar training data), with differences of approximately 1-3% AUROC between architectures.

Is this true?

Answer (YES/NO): NO